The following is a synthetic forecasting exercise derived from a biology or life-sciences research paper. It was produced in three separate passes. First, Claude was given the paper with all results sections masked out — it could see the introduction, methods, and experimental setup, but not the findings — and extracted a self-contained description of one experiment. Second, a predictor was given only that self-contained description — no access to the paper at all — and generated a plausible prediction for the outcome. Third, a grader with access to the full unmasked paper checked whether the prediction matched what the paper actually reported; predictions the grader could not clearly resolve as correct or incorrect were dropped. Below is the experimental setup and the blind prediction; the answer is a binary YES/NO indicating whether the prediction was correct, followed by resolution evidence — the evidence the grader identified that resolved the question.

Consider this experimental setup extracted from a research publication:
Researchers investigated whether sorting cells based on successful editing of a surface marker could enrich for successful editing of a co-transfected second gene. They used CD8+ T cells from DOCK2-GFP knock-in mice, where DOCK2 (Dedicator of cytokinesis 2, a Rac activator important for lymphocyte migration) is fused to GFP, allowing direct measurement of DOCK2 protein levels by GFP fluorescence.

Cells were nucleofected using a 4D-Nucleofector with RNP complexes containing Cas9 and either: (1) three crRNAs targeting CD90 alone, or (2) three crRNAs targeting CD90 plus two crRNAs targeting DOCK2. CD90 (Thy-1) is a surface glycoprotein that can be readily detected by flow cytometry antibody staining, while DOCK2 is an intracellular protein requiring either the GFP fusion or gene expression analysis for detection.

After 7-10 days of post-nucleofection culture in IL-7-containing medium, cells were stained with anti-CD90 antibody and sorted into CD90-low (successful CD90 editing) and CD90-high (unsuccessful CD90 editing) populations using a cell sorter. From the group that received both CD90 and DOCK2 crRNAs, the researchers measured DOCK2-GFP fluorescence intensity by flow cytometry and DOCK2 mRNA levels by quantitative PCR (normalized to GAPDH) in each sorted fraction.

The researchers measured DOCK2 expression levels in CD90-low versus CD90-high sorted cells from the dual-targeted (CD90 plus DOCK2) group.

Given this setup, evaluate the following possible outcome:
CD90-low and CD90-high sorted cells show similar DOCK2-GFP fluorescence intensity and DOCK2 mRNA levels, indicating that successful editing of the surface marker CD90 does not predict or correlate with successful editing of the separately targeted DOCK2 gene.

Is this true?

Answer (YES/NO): NO